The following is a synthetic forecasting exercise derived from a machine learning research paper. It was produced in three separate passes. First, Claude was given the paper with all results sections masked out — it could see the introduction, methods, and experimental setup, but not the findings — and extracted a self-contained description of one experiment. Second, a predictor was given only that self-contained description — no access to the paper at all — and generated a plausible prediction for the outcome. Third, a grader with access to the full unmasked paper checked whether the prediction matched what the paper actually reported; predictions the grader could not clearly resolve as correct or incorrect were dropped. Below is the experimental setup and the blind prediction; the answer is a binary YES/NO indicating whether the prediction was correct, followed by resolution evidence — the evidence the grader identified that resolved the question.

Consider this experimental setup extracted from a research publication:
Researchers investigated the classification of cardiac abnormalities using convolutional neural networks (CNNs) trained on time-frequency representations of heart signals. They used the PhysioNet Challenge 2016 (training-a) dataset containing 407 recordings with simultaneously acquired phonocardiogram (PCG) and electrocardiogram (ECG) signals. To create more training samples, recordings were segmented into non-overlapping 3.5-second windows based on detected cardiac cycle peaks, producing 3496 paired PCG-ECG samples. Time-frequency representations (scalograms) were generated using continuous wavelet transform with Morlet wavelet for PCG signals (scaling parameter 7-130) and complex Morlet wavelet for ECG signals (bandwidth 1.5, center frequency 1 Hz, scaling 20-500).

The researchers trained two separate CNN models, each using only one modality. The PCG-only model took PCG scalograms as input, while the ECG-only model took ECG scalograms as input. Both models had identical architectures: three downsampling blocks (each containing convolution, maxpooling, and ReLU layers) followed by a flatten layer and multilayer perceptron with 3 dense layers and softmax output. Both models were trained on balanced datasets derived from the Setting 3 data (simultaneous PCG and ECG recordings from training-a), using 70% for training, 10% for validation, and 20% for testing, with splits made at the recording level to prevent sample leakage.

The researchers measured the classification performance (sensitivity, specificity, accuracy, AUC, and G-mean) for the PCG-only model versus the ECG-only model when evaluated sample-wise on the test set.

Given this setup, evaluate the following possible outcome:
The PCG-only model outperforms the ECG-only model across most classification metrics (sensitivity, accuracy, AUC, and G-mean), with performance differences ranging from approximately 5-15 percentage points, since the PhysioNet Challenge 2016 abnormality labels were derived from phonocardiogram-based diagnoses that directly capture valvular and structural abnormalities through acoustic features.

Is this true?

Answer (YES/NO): NO